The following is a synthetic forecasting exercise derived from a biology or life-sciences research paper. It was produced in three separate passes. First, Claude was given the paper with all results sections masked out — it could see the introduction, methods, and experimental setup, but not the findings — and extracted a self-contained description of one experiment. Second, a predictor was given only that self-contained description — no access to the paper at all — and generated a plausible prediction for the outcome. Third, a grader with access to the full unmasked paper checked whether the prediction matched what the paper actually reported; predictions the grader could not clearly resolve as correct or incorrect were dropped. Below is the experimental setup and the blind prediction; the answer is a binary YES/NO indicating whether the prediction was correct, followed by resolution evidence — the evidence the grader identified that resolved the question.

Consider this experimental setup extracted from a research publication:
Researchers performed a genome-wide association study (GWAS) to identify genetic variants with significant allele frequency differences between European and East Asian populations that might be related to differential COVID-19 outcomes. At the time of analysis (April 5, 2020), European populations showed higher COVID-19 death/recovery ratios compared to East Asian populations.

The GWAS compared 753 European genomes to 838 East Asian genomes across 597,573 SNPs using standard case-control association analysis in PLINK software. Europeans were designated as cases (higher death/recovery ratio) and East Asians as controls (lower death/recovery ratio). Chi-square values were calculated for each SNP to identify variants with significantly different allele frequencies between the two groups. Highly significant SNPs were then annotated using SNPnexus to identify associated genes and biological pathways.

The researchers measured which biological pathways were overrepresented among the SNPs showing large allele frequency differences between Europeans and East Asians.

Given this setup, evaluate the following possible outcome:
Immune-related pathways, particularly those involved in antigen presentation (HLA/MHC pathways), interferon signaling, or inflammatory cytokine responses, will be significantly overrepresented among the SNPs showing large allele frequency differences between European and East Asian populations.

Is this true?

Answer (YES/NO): YES